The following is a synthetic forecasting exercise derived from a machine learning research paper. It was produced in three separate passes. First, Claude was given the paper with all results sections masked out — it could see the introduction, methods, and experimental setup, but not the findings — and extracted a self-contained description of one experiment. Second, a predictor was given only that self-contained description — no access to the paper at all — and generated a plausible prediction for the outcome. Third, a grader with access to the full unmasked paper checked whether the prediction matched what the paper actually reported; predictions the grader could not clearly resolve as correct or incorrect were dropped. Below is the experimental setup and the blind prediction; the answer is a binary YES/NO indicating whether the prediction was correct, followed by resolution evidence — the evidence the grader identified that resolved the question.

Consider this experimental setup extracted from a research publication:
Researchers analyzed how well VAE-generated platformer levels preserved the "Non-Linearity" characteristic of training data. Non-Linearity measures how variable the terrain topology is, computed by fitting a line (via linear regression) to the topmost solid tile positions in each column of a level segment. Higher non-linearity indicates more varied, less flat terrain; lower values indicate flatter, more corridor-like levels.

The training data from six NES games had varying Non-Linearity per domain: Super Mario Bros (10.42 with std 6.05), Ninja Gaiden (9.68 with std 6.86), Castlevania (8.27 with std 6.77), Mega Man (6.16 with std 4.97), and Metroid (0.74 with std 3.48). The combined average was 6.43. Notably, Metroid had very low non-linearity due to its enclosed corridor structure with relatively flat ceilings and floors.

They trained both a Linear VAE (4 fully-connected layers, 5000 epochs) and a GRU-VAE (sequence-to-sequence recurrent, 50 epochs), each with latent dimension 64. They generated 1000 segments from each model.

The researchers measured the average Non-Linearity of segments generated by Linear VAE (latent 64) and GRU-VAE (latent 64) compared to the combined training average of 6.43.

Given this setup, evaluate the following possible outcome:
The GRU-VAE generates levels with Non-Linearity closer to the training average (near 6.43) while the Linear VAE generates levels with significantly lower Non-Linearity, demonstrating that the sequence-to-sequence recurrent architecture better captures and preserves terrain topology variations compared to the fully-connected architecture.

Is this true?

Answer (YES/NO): NO